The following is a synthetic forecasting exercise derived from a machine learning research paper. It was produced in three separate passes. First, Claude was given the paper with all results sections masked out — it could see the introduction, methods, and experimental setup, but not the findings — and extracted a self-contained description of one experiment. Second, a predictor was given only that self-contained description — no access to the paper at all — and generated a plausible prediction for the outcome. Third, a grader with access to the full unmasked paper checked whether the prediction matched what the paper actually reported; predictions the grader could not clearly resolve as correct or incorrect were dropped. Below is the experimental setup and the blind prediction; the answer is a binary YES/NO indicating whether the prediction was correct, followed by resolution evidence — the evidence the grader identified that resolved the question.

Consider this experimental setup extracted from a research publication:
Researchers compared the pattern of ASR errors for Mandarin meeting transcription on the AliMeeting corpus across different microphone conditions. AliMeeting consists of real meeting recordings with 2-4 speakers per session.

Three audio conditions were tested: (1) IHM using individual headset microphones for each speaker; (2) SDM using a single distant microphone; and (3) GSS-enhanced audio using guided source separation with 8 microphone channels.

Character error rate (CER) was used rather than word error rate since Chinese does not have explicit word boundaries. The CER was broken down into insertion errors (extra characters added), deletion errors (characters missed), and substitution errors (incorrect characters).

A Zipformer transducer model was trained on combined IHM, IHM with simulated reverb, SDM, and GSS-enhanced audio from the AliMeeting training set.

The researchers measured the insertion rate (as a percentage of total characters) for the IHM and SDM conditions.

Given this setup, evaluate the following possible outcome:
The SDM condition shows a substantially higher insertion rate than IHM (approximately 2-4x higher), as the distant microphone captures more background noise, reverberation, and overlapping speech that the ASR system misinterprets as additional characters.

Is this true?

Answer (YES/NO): YES